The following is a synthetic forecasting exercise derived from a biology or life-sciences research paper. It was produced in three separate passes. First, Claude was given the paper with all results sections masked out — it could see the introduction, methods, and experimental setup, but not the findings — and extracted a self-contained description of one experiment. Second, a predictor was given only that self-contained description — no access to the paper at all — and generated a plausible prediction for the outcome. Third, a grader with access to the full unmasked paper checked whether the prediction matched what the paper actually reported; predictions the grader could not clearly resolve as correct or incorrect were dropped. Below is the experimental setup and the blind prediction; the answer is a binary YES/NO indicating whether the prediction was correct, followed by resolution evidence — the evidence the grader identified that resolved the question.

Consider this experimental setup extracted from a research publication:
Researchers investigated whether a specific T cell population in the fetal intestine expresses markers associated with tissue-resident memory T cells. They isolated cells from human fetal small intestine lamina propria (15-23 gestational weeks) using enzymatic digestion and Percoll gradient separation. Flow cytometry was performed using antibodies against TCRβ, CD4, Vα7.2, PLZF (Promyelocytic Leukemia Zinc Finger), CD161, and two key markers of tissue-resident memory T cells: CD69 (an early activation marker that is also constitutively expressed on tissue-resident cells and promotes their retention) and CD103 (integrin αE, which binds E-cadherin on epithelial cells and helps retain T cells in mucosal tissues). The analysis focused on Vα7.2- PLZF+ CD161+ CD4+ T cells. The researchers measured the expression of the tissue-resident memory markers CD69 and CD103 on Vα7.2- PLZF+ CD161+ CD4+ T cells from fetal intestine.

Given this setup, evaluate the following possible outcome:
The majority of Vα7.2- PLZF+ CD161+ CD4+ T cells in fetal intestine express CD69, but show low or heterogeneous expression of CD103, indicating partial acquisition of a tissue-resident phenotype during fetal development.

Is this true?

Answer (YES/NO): YES